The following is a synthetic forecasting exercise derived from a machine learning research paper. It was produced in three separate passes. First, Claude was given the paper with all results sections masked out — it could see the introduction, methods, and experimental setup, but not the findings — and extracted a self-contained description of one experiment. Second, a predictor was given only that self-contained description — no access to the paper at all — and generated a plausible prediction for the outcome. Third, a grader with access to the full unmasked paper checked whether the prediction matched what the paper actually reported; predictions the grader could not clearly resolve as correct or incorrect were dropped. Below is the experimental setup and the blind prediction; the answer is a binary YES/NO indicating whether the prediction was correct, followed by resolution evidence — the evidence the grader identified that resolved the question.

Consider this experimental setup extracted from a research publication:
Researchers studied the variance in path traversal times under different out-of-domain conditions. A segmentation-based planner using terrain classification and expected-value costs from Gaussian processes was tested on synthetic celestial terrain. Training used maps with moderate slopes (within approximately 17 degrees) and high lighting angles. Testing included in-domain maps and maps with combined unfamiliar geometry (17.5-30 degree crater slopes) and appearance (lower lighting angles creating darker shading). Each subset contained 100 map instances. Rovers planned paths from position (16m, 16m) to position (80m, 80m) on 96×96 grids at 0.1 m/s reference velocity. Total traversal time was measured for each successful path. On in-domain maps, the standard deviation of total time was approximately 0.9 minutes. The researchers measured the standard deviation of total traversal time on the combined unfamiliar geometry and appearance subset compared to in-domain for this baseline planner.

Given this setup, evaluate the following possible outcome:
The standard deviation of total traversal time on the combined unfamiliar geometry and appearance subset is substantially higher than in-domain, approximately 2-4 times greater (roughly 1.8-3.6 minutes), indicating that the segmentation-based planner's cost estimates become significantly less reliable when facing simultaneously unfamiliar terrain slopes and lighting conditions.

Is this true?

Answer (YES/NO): NO